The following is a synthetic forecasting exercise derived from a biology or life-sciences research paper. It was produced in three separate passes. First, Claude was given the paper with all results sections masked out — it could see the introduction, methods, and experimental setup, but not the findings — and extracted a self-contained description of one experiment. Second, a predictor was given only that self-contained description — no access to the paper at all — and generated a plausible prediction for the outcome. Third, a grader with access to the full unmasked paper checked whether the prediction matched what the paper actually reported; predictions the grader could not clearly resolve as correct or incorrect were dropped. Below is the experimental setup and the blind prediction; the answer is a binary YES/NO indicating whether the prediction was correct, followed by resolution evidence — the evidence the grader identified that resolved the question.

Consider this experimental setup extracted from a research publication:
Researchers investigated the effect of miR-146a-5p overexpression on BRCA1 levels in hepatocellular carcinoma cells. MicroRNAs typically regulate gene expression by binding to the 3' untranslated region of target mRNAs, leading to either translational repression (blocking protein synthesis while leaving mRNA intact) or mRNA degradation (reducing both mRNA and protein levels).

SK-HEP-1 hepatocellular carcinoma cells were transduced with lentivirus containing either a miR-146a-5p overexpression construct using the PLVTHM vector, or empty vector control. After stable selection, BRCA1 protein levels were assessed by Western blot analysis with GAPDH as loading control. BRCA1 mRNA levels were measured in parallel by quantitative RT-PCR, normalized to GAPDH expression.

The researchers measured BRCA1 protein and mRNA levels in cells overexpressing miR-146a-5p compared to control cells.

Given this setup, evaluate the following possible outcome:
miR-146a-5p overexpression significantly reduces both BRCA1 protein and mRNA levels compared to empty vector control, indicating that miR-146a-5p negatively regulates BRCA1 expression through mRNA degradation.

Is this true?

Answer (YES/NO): NO